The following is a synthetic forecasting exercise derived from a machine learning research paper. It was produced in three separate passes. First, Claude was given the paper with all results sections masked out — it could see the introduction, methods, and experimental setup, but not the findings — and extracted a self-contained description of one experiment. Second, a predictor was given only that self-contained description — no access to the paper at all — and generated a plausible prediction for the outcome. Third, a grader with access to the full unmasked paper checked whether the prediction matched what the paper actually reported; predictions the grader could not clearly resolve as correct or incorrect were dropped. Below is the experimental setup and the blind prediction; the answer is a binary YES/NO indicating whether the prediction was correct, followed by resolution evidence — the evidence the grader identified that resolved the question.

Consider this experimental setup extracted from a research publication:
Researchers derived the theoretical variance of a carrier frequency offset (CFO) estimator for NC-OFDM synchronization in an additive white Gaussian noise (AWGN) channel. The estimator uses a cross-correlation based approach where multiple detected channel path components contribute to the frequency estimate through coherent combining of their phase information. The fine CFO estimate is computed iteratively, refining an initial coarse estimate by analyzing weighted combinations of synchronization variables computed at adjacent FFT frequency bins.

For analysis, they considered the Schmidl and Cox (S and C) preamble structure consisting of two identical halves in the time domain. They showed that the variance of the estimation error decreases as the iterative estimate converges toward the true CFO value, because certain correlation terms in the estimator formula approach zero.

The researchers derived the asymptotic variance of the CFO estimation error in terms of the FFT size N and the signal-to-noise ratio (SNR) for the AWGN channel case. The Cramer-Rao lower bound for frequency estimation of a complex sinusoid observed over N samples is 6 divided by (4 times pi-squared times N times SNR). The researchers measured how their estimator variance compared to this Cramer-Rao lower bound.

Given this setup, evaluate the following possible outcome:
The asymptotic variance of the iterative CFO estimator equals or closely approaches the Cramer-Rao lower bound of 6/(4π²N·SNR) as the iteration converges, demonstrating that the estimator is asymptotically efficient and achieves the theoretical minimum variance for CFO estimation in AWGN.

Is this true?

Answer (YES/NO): NO